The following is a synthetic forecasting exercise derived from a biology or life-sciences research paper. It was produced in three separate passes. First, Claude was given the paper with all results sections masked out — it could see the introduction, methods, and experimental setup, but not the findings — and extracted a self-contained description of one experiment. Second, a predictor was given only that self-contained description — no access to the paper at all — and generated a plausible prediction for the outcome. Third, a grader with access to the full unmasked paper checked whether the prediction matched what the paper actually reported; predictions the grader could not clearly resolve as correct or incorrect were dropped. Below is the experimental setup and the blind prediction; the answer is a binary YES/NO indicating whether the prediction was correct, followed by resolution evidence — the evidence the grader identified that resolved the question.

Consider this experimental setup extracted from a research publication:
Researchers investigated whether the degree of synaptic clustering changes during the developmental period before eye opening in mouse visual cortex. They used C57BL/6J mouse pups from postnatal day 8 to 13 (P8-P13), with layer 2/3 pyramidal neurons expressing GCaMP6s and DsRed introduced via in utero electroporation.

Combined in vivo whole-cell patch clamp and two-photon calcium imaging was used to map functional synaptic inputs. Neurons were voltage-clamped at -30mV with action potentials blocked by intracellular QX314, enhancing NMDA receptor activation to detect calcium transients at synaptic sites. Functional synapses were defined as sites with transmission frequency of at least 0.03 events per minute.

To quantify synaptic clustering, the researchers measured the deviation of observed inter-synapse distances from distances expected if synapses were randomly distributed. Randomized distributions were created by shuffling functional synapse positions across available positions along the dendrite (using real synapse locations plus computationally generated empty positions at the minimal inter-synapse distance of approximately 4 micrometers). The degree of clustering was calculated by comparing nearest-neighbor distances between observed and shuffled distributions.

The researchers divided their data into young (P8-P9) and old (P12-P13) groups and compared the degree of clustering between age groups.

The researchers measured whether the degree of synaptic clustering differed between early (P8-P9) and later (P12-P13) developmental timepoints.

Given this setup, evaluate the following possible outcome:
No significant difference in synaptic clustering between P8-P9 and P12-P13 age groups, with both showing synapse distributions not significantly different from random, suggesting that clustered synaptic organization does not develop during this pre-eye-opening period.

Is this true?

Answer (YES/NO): NO